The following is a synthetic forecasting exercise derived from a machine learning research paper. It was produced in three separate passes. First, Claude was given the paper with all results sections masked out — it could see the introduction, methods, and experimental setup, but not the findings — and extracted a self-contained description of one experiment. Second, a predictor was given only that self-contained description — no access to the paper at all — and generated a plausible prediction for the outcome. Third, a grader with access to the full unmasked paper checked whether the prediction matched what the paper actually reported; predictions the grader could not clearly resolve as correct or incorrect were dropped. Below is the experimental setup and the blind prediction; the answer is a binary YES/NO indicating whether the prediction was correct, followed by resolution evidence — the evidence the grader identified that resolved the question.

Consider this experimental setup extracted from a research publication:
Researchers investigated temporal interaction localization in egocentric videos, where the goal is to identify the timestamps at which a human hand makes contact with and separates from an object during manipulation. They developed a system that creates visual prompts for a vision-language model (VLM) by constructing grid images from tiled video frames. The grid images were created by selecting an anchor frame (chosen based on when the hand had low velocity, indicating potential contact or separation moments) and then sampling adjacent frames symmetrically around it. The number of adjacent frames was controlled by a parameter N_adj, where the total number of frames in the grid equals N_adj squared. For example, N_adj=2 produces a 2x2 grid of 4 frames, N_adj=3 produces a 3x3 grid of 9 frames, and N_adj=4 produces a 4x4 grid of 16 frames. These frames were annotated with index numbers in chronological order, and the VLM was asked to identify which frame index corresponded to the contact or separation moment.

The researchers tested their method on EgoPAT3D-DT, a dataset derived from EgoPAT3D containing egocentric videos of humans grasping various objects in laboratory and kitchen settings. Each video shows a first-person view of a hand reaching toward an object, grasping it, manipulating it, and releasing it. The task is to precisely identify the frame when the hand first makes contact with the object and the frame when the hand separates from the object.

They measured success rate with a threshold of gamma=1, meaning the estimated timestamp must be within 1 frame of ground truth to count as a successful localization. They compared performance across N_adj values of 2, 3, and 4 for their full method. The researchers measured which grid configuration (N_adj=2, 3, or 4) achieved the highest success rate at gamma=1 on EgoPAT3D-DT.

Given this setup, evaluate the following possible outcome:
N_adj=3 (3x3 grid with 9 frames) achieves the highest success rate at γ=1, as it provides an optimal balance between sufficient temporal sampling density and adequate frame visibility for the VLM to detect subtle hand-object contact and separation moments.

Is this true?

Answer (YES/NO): NO